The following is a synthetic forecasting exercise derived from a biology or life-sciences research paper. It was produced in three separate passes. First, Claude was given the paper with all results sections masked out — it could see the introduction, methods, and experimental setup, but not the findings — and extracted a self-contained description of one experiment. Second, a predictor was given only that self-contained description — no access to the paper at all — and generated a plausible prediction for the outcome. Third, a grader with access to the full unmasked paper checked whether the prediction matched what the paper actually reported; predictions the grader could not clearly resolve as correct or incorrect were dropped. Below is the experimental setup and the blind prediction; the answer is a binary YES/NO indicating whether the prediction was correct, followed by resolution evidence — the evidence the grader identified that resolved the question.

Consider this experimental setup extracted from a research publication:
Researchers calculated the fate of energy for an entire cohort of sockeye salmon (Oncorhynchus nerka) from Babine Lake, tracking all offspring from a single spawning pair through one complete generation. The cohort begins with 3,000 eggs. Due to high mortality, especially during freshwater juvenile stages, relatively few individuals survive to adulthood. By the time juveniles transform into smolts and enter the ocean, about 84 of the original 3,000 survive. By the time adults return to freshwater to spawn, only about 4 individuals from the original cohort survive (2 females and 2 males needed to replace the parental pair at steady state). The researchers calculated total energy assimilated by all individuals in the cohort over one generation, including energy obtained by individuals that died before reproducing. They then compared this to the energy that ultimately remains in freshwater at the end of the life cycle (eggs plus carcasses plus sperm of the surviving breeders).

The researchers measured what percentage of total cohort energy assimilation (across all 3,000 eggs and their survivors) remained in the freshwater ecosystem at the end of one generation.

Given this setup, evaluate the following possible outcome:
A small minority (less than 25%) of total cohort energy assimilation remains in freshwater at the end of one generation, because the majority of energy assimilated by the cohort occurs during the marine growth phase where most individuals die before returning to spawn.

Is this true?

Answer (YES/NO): YES